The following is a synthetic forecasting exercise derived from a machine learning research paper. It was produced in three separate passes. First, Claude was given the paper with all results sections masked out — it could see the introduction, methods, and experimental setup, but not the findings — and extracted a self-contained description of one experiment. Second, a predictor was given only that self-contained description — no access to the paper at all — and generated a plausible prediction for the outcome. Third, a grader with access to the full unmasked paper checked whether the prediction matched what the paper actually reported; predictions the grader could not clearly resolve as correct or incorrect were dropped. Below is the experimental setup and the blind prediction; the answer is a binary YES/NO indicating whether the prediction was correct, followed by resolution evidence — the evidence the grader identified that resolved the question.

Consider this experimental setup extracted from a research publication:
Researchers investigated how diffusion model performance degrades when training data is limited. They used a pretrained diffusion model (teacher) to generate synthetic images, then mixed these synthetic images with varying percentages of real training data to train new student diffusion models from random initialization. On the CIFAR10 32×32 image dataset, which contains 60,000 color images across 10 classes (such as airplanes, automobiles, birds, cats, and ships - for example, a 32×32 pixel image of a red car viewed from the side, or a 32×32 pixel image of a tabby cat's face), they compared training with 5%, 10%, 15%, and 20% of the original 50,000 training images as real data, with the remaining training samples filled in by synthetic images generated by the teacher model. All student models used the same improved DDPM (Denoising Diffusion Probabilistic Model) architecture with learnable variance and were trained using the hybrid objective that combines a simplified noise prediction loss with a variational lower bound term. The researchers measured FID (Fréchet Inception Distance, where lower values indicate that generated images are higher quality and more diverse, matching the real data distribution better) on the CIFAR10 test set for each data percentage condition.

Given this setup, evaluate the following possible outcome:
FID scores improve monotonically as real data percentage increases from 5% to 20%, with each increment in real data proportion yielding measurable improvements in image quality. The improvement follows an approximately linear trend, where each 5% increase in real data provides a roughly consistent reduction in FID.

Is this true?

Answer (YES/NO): NO